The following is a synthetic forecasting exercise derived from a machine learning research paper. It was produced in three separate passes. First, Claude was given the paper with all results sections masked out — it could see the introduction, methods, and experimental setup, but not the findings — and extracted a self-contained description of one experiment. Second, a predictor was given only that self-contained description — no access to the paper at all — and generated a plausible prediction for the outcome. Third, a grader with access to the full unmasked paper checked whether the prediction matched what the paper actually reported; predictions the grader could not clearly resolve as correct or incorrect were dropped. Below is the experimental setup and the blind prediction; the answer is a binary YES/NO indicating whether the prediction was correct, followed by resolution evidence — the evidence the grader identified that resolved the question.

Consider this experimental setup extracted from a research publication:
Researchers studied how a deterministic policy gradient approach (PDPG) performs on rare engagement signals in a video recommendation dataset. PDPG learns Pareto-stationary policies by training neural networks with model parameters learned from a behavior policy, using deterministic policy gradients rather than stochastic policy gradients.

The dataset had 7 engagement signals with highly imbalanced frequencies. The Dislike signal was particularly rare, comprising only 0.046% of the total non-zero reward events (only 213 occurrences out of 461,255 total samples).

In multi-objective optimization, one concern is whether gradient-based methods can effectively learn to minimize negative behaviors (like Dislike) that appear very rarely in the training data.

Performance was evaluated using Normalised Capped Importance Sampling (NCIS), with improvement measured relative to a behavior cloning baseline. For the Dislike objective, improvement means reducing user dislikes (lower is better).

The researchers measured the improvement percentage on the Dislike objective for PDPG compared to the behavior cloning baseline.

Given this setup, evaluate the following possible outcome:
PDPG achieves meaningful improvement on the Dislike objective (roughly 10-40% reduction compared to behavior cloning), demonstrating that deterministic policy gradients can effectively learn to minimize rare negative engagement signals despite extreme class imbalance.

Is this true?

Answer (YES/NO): NO